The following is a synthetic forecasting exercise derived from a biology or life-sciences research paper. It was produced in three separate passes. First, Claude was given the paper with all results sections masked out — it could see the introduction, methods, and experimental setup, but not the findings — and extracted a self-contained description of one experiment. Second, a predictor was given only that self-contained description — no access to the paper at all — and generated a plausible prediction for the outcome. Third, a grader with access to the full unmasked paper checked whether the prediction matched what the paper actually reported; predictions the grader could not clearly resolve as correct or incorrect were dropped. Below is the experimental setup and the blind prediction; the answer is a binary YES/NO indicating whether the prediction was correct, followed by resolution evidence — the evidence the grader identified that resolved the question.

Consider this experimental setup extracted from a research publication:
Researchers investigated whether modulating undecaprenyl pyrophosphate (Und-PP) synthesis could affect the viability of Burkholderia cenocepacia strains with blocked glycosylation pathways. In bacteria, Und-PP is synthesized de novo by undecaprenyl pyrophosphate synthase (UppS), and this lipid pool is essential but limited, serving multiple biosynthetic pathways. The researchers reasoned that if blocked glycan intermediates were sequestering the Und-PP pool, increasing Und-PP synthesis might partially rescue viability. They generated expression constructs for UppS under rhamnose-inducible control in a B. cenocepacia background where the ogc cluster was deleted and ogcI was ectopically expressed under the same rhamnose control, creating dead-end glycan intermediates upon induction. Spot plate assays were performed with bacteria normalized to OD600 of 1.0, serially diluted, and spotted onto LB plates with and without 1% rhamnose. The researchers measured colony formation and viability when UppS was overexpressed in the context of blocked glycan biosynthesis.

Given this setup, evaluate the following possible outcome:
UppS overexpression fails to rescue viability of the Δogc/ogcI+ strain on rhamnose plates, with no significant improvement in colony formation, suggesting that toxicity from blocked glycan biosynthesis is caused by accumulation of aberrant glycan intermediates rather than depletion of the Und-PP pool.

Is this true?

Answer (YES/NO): NO